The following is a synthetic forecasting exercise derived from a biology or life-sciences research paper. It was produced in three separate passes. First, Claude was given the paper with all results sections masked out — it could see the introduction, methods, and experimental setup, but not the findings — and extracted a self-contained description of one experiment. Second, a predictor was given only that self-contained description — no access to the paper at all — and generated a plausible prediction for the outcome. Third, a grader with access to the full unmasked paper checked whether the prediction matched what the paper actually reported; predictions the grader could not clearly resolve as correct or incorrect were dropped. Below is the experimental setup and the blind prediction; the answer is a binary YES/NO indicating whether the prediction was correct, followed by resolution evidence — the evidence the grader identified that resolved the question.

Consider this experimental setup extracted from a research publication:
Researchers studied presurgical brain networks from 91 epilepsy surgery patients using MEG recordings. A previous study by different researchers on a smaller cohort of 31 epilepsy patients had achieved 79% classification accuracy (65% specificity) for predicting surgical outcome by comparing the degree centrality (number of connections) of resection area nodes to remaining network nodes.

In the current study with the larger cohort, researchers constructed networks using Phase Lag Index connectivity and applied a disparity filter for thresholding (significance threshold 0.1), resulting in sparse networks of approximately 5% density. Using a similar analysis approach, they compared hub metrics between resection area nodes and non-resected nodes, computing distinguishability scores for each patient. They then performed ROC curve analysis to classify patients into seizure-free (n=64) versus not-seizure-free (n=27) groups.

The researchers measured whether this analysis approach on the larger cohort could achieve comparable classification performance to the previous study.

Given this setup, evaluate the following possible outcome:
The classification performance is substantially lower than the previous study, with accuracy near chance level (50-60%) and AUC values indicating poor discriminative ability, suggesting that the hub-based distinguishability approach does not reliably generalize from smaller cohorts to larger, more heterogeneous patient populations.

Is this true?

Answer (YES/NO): NO